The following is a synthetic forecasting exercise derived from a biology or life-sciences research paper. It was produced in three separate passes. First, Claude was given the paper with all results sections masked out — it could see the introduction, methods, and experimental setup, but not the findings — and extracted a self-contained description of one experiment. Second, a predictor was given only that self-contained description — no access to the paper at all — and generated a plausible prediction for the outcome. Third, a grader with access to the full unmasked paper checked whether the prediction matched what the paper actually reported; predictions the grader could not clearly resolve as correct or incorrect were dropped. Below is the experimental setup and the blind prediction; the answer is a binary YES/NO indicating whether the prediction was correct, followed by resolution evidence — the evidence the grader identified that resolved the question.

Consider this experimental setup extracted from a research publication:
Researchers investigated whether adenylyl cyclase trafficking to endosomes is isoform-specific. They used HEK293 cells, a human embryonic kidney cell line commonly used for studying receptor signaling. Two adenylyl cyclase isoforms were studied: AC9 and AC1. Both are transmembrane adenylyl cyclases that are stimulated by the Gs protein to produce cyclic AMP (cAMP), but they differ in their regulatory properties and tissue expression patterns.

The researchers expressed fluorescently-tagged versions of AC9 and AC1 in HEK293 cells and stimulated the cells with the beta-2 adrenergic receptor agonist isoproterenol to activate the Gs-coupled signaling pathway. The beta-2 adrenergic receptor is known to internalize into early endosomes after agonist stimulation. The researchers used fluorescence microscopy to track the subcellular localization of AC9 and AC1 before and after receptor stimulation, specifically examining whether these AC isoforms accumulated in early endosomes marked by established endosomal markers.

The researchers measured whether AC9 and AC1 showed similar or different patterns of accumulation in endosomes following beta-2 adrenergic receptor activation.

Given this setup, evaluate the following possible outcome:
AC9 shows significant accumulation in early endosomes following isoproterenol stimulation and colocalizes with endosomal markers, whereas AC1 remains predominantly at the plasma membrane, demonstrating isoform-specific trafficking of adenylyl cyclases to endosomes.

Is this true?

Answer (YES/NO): YES